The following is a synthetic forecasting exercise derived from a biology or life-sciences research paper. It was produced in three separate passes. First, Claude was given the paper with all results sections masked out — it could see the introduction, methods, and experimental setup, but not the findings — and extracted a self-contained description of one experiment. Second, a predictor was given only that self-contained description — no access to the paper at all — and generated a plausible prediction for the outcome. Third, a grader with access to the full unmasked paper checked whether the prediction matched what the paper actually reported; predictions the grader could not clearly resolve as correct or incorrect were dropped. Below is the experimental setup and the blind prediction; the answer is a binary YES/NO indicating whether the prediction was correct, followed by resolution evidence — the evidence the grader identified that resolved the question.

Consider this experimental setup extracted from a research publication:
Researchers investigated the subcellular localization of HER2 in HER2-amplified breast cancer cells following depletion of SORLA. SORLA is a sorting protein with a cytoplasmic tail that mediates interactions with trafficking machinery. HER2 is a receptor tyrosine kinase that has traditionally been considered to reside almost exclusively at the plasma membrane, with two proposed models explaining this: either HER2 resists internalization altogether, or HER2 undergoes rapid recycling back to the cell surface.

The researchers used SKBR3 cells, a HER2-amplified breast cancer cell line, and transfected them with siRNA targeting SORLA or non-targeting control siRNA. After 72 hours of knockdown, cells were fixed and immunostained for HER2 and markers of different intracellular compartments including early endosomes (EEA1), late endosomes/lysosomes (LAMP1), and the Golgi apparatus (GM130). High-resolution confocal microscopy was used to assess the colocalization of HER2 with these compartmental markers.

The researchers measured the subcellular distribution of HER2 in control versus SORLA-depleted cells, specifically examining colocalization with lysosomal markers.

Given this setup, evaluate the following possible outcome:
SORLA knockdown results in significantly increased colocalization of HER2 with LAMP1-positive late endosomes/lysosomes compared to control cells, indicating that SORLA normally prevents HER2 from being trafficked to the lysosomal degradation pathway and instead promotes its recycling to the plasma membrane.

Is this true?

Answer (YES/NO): YES